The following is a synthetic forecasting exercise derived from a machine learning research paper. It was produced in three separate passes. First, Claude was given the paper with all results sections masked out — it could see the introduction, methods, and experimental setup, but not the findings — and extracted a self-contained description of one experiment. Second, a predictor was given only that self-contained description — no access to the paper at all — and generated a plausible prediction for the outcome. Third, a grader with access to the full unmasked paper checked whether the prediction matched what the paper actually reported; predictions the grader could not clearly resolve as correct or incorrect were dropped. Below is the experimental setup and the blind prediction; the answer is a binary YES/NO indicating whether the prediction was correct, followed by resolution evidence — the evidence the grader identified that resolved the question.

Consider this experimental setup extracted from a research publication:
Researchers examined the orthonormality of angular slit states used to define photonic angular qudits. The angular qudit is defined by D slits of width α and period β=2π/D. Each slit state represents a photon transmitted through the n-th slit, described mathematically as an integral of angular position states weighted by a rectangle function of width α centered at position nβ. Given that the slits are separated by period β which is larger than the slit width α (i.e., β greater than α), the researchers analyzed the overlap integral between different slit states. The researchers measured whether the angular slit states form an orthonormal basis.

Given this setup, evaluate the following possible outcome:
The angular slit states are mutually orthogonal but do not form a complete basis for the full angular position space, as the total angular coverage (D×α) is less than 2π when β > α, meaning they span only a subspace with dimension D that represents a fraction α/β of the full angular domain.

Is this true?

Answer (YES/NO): NO